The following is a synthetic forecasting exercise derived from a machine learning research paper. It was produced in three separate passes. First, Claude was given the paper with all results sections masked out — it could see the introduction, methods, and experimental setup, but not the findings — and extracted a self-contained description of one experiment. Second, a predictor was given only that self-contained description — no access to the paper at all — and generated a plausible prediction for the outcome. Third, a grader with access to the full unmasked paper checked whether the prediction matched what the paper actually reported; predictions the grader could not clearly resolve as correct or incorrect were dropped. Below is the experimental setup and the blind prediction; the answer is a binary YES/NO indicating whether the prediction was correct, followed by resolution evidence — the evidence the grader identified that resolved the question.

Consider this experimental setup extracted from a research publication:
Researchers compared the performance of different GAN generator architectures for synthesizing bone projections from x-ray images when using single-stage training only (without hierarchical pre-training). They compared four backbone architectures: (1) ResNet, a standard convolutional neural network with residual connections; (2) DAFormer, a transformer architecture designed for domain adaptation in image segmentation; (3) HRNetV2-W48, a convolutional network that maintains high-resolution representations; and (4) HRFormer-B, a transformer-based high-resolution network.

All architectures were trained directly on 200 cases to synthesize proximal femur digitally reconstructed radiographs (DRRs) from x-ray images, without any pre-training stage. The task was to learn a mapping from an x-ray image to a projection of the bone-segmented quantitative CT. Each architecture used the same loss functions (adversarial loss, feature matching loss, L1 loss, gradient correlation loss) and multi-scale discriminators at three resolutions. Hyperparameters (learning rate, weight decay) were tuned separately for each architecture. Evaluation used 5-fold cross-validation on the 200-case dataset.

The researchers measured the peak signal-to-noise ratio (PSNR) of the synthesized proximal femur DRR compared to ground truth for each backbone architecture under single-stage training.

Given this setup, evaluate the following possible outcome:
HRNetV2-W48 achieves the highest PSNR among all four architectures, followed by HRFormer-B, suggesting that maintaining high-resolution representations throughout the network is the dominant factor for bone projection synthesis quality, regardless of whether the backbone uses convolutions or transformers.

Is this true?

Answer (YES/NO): NO